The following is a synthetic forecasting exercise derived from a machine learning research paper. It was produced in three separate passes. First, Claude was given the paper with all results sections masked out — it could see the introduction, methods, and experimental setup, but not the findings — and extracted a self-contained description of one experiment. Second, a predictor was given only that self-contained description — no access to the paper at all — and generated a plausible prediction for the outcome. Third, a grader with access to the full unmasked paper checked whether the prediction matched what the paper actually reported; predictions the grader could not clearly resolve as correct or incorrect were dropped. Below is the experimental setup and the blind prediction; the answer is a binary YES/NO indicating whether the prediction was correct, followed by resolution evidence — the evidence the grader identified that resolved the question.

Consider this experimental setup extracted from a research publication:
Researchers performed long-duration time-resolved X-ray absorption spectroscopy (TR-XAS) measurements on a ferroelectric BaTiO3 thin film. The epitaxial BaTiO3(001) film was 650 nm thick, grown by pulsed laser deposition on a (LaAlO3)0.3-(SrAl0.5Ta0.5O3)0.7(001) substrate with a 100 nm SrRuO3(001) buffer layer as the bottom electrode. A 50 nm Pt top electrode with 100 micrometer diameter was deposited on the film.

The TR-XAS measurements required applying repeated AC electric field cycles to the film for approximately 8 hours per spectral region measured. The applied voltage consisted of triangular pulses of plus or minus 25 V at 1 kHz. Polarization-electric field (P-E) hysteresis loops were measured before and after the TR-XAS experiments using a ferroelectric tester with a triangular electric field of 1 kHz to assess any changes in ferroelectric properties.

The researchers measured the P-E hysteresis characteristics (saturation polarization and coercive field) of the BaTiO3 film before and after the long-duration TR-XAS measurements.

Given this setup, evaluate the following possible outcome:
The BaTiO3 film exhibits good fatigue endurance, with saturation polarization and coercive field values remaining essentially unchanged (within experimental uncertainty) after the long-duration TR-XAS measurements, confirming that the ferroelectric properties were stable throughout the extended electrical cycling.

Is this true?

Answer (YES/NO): NO